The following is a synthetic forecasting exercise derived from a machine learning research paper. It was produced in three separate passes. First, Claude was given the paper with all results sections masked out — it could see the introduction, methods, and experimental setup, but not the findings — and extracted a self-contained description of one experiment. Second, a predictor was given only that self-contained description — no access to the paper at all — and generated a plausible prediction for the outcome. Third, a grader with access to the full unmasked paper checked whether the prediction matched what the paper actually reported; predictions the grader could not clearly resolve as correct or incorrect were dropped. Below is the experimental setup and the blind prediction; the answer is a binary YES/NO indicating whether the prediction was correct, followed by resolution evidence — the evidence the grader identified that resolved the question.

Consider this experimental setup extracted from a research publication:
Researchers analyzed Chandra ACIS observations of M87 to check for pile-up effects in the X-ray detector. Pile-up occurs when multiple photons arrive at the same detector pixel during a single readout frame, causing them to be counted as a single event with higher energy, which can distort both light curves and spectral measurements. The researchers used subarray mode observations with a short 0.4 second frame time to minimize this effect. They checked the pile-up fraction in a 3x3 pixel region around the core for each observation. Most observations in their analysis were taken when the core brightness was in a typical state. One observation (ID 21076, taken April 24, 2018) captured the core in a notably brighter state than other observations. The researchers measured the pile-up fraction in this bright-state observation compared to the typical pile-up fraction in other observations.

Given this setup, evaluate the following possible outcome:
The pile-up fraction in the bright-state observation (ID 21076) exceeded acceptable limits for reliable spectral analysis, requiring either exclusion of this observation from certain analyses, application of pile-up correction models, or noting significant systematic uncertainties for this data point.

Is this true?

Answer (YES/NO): NO